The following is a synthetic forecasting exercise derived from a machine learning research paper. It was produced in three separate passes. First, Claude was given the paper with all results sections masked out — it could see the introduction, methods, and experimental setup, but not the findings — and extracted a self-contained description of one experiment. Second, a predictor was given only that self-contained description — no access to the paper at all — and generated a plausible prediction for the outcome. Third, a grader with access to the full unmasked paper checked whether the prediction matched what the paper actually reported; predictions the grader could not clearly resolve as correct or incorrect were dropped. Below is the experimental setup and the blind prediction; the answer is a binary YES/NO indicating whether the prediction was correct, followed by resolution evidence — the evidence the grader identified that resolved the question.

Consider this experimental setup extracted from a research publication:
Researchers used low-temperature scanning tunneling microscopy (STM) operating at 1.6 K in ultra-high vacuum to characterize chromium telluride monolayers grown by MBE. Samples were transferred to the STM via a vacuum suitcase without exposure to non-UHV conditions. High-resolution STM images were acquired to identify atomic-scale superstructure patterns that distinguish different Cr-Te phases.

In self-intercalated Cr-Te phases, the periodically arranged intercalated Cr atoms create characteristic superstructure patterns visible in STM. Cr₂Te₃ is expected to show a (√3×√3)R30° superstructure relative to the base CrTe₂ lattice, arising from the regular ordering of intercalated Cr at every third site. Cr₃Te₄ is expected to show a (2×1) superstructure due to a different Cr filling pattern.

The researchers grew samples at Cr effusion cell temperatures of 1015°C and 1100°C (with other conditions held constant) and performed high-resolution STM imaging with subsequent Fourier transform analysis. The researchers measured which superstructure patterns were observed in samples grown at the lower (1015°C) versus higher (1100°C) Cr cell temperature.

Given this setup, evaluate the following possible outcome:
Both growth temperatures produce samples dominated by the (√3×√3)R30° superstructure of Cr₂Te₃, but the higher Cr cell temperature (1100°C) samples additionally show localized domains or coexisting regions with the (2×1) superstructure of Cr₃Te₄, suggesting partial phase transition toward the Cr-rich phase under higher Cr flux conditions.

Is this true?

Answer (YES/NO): NO